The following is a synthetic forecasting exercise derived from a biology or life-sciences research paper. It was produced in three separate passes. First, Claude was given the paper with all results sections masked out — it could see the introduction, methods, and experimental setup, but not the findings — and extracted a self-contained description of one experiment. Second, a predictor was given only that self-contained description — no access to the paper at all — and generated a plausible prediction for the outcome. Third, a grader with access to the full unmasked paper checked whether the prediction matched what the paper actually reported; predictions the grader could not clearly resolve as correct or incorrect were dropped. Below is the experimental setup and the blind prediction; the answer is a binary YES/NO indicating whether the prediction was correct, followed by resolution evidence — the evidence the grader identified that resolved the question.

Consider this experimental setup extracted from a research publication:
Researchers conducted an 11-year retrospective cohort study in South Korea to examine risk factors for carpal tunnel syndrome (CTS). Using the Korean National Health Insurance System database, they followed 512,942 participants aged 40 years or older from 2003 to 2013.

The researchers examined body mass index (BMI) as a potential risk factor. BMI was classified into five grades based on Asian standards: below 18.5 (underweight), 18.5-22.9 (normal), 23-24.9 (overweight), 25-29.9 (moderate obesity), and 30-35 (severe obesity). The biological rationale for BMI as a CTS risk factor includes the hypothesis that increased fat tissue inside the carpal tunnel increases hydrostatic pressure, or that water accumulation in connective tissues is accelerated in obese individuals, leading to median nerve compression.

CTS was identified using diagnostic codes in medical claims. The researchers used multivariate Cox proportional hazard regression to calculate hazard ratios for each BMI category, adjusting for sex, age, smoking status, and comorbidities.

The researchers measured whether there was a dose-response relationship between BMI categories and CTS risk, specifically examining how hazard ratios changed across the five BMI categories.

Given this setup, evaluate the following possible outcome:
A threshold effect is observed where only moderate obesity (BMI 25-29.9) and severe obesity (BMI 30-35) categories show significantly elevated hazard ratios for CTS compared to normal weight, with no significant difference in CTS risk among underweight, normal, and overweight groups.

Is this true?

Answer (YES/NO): NO